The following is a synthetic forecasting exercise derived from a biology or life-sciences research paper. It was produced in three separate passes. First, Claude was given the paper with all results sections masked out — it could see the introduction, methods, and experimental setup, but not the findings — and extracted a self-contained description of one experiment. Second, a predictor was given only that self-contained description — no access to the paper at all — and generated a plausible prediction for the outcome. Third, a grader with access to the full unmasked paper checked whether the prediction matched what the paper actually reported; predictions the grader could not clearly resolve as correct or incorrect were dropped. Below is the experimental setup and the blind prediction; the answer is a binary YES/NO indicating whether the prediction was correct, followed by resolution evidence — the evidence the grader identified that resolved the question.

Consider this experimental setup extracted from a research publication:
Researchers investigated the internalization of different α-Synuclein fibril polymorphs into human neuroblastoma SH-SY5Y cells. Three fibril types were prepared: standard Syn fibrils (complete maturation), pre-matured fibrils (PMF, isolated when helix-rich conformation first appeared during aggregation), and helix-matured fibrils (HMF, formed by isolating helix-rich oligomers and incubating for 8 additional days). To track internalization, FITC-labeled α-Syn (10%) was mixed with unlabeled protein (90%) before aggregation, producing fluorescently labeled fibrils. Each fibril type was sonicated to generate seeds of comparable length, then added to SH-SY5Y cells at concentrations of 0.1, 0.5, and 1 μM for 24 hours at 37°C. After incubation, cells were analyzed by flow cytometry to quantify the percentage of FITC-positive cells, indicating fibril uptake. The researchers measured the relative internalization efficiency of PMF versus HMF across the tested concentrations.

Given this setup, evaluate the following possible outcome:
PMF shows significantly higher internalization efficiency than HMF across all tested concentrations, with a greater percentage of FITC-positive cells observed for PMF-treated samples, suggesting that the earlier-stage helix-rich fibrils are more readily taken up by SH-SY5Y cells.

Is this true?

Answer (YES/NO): NO